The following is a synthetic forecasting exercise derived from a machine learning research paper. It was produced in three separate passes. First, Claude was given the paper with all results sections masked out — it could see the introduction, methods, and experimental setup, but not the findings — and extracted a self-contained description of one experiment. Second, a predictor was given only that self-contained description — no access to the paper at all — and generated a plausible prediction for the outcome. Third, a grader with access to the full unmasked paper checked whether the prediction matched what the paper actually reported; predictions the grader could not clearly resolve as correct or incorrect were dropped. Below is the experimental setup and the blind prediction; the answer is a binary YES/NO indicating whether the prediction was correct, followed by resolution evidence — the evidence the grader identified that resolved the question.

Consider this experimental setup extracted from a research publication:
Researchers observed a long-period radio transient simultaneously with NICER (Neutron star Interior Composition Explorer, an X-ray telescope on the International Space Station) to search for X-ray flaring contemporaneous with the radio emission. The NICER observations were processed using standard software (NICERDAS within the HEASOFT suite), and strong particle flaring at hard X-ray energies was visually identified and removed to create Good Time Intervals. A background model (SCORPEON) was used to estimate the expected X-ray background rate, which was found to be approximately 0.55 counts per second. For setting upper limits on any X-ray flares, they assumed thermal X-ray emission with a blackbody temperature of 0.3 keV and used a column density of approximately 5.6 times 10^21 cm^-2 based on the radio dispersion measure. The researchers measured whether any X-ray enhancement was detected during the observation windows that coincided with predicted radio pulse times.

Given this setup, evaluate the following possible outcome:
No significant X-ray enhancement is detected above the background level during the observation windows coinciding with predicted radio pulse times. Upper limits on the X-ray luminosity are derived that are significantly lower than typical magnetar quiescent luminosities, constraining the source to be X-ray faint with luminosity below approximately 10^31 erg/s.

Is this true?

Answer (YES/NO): NO